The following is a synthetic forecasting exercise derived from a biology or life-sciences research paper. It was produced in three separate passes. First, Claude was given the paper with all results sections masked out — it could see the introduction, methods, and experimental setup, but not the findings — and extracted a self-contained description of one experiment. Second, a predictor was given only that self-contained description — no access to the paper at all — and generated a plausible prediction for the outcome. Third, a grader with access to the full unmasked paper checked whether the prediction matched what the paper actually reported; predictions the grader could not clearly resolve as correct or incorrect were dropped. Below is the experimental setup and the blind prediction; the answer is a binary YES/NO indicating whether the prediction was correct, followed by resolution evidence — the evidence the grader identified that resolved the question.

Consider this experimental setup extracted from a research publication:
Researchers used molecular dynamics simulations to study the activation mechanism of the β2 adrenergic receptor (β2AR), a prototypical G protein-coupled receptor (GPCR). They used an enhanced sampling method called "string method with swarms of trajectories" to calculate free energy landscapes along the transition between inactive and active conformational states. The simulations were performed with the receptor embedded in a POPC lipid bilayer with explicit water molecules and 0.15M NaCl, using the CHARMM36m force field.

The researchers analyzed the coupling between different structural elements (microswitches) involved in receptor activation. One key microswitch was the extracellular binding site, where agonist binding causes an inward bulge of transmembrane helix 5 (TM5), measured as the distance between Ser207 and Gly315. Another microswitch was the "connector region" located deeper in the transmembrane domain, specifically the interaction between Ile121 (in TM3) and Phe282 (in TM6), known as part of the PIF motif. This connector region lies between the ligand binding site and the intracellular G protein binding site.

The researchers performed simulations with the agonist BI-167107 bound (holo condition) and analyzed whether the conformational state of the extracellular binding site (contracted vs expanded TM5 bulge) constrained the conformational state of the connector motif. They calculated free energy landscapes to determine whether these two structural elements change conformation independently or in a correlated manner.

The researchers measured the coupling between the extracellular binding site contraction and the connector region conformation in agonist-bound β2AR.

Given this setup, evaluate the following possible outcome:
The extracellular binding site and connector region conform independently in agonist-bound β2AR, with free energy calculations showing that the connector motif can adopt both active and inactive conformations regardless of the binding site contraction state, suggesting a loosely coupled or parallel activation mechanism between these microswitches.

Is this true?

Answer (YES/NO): NO